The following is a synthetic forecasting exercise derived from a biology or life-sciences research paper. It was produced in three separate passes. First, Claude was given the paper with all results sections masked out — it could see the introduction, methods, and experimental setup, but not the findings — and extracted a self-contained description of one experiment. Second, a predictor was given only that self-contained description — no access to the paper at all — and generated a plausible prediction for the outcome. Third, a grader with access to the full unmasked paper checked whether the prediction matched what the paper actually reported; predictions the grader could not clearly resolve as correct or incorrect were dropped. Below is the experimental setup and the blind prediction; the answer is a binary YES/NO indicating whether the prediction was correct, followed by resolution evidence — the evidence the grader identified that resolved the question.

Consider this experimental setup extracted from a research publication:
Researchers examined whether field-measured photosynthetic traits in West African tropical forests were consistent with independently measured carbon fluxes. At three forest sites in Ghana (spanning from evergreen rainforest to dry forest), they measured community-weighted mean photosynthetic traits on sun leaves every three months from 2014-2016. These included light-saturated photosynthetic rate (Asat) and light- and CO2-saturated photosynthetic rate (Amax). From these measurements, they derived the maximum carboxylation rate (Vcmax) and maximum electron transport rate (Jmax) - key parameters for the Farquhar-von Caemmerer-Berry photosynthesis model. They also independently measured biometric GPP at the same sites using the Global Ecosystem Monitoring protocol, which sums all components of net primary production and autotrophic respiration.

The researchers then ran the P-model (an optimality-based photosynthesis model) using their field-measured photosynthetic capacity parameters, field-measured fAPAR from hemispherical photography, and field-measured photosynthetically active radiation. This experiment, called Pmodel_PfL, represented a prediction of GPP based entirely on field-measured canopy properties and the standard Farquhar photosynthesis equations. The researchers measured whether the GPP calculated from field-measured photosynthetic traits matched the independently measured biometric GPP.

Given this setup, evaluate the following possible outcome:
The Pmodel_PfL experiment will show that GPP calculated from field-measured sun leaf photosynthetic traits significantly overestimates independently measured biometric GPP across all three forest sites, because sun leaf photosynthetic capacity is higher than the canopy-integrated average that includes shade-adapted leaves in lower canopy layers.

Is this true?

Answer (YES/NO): NO